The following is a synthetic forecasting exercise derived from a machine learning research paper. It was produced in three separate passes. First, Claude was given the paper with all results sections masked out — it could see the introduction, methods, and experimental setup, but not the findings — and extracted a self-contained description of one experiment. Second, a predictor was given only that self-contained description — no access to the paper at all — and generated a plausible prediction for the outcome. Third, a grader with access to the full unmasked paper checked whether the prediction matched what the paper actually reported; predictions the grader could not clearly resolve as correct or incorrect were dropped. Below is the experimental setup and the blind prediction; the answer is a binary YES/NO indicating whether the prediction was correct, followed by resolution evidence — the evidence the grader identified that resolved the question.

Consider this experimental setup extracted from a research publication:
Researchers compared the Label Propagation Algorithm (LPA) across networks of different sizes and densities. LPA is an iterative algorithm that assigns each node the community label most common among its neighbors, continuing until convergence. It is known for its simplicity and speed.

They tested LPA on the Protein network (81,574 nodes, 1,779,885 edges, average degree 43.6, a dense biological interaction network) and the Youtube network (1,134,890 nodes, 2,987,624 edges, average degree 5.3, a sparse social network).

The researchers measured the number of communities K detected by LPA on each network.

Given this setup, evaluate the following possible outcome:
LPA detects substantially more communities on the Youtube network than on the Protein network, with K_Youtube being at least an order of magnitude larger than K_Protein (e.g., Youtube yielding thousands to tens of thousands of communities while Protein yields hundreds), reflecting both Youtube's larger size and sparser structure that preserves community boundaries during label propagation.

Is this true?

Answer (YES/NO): NO